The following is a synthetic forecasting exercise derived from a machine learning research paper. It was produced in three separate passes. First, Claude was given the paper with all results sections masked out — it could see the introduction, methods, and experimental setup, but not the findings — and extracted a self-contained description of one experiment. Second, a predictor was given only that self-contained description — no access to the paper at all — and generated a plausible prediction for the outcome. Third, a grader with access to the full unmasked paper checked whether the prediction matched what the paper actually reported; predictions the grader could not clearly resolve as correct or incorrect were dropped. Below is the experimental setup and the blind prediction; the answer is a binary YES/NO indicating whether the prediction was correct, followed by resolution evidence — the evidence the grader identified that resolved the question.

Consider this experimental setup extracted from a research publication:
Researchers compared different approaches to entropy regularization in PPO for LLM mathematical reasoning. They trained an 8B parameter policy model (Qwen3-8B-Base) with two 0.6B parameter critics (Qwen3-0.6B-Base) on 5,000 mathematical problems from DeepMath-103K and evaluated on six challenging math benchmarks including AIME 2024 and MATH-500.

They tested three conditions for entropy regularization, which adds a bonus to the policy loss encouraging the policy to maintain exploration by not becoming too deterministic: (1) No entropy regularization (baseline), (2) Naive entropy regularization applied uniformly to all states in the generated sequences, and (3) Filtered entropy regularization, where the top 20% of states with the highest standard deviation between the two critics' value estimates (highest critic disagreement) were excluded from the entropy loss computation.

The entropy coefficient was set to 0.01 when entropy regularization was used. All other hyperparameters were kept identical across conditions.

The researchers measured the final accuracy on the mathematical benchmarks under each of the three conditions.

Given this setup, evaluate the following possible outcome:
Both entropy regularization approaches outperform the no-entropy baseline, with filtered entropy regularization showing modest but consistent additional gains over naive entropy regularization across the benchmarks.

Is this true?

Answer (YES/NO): NO